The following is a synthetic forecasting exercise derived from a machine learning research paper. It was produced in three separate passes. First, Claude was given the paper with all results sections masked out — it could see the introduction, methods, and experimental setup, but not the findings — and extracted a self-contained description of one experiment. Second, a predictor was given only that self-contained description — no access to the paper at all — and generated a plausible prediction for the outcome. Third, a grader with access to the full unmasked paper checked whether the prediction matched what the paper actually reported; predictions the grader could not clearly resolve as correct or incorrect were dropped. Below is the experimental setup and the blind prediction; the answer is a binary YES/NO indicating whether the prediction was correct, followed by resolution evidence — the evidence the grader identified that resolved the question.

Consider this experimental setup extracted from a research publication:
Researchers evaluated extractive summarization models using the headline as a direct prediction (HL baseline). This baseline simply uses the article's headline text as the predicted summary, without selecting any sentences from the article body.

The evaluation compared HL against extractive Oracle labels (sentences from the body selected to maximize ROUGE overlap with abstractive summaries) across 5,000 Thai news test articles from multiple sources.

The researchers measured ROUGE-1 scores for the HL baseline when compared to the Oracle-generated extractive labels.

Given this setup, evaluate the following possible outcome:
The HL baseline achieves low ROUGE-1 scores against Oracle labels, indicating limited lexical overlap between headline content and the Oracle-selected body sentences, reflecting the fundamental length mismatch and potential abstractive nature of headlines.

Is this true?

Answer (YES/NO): YES